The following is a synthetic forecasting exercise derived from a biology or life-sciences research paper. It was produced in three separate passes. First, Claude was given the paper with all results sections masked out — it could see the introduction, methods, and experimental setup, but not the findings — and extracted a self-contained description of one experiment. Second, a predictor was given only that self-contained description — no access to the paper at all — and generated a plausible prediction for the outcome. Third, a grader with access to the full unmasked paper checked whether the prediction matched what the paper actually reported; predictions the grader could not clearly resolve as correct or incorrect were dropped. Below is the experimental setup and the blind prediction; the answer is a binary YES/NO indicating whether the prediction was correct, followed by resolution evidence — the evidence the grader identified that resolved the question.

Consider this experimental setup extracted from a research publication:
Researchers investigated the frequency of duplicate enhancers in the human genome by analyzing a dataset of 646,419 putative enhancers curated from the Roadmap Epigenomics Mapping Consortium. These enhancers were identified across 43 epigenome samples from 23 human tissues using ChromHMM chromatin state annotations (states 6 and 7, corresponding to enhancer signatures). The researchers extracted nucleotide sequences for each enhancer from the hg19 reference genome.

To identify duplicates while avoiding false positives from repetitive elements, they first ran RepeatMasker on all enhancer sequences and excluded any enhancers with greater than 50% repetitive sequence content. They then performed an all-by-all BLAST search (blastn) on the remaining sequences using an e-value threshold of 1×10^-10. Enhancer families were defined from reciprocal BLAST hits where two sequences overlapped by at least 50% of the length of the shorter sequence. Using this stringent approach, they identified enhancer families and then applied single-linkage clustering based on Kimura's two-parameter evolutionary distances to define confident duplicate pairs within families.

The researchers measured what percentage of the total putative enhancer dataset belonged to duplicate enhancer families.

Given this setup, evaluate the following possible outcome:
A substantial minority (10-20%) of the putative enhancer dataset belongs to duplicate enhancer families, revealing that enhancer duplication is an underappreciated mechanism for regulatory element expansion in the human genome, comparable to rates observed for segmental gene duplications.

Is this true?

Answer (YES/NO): NO